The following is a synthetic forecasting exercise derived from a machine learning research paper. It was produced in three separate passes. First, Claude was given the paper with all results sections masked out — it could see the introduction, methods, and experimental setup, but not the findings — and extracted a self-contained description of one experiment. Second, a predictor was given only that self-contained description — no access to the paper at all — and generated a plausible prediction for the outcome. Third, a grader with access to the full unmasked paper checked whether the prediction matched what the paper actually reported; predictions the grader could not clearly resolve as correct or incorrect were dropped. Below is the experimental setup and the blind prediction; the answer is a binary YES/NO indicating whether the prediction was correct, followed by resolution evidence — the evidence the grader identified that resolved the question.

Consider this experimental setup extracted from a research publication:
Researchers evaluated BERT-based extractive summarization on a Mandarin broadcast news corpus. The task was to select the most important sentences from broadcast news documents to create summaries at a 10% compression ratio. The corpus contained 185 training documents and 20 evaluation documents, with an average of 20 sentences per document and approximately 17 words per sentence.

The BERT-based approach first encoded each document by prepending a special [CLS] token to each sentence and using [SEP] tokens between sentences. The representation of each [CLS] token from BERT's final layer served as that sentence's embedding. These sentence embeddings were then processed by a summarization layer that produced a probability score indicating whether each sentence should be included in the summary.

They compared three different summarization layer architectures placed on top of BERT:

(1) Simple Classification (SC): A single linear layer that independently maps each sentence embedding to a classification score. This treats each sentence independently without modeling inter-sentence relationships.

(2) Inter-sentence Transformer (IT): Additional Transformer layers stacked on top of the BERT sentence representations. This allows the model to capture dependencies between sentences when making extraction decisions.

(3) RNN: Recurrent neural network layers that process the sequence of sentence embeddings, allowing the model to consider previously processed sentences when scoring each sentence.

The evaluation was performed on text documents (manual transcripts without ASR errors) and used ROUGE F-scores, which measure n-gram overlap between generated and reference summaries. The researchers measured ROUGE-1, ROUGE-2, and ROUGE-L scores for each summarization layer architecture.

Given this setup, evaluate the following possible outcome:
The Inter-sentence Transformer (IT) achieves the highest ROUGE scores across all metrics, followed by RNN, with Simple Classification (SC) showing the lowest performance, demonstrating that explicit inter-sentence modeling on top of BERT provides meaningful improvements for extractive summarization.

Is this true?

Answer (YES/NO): NO